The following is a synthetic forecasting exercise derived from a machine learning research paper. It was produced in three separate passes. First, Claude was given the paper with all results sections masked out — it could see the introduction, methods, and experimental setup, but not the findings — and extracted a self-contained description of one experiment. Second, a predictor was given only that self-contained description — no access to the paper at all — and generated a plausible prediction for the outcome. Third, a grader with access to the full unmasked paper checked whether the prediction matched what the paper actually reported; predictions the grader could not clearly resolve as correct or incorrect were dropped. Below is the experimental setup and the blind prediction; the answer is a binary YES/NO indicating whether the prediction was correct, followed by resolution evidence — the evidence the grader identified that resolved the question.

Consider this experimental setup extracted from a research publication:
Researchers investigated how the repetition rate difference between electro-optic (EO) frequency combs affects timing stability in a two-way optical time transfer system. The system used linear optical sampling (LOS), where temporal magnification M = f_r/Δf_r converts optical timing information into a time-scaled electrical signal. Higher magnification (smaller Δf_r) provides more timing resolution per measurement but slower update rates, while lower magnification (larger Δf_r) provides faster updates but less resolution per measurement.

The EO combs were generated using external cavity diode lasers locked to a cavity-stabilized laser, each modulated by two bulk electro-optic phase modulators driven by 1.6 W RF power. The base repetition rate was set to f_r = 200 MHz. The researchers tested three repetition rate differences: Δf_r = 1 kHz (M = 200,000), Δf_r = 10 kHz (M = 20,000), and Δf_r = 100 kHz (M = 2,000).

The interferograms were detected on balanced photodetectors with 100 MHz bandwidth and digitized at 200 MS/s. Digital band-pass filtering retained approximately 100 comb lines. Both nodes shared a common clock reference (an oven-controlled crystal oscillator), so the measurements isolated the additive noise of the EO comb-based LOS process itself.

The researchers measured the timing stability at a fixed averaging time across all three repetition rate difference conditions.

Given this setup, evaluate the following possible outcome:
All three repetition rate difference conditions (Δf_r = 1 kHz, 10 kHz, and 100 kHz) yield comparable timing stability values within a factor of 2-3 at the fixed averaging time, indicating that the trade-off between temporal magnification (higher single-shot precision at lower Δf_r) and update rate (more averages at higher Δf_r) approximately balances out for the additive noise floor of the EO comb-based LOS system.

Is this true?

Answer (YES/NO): NO